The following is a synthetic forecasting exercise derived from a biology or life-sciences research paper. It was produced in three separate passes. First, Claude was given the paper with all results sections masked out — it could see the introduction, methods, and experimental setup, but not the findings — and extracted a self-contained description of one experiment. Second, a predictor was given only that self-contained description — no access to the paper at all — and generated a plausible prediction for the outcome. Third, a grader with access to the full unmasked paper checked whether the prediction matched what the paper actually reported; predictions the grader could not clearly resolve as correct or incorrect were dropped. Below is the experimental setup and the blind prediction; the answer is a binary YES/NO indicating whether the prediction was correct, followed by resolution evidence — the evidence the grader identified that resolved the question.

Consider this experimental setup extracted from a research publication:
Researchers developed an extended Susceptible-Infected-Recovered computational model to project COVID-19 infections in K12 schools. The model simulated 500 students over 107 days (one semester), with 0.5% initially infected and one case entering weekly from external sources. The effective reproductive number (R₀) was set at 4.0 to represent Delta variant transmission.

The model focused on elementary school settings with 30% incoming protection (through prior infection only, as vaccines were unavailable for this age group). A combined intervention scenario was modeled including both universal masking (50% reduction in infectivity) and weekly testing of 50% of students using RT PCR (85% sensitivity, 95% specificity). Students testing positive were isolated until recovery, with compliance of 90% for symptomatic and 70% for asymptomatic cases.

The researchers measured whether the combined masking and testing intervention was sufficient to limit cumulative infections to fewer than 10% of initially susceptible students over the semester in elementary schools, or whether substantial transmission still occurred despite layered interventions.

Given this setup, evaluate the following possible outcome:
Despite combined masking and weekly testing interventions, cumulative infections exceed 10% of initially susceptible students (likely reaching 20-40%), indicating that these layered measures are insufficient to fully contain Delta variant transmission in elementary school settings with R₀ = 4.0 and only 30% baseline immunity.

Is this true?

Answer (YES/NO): YES